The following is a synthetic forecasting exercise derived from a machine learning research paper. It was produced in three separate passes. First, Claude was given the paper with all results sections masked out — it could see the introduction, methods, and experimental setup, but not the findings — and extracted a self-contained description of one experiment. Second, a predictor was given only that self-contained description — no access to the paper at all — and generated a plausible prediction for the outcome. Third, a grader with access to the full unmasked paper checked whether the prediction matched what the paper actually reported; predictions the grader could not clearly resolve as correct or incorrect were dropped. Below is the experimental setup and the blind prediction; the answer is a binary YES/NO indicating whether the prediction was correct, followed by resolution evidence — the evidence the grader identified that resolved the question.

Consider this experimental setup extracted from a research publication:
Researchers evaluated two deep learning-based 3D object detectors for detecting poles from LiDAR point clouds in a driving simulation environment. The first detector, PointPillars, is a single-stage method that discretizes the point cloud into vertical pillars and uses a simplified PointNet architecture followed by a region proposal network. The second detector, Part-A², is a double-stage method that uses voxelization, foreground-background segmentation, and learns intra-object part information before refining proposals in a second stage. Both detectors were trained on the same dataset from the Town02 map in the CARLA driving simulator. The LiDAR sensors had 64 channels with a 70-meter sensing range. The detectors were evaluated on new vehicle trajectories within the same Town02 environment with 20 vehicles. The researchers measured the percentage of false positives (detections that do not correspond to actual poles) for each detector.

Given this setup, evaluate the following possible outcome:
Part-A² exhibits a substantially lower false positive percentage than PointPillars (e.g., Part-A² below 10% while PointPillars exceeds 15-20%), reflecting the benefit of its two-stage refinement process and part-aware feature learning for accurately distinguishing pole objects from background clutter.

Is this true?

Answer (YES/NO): NO